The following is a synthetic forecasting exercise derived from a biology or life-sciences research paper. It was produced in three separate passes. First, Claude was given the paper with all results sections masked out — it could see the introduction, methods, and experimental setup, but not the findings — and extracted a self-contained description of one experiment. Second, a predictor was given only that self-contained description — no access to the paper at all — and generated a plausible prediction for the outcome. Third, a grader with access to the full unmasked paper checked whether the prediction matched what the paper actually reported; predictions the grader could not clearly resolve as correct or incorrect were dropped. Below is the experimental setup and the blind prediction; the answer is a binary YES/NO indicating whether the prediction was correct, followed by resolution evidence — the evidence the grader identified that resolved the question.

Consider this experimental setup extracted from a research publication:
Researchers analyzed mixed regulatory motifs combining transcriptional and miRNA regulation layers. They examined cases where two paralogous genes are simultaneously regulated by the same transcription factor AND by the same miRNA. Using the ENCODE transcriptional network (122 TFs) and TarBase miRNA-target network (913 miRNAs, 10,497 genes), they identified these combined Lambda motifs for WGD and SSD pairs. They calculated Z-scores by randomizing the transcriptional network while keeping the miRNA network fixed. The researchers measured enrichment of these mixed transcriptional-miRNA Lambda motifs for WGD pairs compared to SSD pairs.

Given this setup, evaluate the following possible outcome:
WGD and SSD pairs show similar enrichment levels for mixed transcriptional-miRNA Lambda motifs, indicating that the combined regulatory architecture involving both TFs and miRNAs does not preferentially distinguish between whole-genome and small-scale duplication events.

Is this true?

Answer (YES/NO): NO